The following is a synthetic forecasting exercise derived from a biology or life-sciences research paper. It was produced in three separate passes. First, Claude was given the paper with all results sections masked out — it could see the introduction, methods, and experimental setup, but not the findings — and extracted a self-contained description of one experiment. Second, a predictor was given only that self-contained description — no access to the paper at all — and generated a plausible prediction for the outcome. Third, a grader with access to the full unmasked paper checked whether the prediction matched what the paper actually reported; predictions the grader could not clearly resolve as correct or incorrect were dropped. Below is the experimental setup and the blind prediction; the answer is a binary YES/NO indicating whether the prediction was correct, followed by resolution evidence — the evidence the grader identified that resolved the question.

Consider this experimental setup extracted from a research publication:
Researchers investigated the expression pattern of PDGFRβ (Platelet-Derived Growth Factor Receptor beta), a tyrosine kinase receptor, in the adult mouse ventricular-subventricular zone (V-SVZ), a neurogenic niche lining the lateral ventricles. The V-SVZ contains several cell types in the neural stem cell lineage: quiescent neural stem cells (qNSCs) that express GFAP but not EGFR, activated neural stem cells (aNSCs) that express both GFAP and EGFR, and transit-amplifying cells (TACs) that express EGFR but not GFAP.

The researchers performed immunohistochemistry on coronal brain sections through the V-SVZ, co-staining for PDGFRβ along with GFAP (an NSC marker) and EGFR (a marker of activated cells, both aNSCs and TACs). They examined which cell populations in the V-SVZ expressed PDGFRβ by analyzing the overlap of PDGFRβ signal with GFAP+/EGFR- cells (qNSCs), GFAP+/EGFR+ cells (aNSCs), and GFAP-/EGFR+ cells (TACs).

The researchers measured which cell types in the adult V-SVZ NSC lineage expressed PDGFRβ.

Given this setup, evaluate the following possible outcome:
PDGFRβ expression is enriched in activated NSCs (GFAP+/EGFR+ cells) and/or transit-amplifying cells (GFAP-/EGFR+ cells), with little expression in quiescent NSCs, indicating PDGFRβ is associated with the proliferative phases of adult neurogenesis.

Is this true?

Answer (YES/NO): NO